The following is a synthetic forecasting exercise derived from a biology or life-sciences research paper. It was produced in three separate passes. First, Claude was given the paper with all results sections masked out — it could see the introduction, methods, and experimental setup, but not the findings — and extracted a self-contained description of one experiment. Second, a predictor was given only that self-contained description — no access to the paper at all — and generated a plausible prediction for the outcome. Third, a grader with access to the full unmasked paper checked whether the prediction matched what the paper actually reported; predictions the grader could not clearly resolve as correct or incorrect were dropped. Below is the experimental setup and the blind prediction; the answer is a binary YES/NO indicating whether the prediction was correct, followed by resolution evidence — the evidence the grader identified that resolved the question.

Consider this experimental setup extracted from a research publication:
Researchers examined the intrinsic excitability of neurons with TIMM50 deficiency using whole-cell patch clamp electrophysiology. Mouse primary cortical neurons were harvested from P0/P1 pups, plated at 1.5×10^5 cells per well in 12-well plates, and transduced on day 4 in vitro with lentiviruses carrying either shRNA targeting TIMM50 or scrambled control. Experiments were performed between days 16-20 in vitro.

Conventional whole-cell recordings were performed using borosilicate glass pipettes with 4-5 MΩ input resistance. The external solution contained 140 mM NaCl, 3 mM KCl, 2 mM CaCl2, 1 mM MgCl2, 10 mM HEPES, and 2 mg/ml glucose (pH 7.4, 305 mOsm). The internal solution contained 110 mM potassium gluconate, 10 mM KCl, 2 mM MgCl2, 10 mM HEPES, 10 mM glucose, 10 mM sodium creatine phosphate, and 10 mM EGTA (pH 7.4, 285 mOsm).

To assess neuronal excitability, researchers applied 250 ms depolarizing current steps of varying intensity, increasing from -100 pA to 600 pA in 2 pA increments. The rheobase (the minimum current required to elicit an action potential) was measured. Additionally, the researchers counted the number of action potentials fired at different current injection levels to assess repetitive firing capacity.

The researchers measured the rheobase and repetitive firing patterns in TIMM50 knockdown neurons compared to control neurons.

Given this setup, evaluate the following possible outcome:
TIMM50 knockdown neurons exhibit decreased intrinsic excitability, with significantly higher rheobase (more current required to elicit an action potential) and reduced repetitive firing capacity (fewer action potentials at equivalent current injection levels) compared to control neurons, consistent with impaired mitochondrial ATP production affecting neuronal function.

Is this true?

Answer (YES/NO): NO